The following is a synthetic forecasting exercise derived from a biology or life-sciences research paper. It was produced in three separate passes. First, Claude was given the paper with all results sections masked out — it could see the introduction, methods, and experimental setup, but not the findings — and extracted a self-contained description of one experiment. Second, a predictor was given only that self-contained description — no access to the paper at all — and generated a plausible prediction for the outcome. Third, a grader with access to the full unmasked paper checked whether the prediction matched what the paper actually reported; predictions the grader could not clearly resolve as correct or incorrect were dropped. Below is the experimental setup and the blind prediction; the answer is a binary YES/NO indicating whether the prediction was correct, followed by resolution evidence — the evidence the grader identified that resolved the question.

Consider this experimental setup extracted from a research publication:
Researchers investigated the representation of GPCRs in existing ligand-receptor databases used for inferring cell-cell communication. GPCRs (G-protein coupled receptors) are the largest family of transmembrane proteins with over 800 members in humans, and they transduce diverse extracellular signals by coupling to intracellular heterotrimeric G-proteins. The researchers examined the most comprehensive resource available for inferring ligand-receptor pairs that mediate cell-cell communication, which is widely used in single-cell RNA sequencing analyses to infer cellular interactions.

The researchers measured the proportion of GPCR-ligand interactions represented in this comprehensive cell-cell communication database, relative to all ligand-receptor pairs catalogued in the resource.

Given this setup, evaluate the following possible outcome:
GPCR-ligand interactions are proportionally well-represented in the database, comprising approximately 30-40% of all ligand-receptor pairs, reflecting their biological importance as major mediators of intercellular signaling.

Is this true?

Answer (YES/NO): NO